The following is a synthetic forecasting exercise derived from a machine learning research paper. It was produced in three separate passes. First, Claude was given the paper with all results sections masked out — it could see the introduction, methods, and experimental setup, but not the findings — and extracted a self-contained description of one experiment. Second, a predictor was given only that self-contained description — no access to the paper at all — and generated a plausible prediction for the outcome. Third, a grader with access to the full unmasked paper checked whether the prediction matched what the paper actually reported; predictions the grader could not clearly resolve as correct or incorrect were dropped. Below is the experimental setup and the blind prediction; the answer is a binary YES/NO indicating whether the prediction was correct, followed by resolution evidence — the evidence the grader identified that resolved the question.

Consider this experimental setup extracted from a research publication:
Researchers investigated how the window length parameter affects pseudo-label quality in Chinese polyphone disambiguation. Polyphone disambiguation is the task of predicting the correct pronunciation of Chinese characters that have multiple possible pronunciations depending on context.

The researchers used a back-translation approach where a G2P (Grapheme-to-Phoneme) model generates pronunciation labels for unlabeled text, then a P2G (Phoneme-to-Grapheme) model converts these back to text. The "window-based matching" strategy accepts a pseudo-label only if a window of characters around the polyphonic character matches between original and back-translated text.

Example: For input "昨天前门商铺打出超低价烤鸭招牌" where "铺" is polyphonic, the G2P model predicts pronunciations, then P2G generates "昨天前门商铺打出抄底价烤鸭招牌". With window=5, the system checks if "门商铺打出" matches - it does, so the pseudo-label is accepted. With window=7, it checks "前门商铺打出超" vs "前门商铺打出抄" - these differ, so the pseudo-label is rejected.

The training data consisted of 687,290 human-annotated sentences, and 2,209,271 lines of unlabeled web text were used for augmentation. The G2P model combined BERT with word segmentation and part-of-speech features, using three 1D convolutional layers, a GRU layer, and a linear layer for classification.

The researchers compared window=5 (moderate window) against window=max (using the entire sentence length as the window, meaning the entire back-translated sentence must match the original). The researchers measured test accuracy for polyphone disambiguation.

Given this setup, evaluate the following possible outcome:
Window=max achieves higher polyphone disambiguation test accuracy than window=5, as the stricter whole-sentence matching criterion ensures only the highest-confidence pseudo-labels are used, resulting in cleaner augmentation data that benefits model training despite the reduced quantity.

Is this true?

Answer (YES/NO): NO